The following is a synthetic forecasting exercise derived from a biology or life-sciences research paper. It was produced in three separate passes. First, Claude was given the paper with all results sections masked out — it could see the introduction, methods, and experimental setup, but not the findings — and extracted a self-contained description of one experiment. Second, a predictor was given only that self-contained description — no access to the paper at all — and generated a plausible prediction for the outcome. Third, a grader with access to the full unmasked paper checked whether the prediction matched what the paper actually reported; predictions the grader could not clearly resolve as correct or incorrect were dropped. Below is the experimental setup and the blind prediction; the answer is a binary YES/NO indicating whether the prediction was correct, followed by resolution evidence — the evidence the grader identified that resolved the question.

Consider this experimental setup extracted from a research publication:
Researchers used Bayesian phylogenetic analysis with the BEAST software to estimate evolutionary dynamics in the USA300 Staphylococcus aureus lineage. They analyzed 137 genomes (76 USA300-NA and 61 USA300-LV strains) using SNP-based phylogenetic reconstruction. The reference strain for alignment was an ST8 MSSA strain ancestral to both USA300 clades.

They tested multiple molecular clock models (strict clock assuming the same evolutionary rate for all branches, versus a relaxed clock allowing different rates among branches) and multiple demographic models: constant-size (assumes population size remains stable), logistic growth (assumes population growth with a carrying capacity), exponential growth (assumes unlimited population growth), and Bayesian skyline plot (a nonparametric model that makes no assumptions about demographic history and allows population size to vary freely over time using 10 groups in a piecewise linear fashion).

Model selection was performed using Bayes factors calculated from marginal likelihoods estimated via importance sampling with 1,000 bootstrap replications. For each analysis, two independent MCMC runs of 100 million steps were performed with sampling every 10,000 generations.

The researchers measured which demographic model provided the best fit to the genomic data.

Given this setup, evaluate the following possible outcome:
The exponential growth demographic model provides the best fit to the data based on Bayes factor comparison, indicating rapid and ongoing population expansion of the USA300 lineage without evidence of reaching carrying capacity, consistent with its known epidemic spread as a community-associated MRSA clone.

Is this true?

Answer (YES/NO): NO